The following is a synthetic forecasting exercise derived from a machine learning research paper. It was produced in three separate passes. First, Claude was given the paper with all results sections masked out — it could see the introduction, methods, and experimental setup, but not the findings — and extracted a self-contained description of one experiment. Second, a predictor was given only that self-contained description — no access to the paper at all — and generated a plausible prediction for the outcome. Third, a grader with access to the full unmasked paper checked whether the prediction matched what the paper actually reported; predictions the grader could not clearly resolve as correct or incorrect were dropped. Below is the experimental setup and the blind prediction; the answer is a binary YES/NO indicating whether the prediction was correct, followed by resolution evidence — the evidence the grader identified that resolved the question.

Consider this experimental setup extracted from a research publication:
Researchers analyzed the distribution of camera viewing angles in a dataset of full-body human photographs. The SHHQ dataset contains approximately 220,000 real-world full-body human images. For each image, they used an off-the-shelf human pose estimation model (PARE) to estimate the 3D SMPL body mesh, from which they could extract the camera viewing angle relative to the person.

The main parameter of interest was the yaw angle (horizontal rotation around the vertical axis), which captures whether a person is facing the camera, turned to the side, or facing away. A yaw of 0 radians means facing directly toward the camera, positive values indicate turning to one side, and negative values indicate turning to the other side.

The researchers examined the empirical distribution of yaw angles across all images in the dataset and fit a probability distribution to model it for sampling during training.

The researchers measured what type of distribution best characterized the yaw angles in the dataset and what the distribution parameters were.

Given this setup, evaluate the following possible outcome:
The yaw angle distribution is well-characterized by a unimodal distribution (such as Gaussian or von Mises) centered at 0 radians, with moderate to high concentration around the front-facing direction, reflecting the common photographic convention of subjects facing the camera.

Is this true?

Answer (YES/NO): YES